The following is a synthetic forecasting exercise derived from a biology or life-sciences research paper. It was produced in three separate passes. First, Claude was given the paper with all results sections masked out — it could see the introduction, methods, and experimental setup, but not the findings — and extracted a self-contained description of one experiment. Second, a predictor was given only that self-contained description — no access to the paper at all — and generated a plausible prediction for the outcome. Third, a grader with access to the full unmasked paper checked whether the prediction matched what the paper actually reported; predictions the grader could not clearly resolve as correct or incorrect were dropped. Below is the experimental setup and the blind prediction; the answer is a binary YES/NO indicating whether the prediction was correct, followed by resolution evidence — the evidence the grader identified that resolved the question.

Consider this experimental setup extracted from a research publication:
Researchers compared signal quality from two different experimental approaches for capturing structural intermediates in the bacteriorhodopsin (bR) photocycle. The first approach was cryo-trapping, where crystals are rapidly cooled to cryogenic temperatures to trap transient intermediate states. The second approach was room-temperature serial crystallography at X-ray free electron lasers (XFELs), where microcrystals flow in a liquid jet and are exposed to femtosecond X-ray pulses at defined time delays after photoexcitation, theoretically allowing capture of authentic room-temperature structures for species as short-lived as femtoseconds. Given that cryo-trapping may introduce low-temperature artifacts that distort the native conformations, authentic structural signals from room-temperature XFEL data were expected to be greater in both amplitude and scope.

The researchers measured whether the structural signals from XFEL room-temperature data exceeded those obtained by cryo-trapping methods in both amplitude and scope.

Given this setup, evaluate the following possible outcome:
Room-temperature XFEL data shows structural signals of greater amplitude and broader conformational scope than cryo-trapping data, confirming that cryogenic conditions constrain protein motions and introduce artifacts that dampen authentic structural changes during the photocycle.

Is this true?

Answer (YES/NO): NO